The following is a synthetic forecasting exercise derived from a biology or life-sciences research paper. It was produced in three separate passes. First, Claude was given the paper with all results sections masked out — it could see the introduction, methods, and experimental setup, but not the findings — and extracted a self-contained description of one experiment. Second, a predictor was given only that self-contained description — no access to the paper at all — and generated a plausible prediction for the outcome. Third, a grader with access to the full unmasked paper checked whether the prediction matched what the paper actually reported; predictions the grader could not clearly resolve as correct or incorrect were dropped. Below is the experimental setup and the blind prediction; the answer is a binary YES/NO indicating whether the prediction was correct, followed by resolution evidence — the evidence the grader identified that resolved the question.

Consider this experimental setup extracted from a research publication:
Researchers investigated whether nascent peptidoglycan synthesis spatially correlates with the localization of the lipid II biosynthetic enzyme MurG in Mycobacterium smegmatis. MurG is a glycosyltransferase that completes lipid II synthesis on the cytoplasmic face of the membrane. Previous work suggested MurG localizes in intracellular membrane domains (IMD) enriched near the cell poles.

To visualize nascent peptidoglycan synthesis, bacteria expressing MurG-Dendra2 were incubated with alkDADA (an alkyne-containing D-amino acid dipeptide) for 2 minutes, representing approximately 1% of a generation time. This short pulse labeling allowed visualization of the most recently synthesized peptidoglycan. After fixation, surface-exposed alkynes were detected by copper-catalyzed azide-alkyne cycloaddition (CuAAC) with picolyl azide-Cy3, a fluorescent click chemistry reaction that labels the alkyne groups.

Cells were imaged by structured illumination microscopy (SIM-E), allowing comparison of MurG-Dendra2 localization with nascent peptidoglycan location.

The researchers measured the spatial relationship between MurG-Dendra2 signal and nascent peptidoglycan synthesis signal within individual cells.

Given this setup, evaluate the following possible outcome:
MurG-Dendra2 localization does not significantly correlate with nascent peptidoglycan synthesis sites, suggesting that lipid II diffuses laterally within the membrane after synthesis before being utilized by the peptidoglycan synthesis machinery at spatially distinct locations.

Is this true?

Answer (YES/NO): YES